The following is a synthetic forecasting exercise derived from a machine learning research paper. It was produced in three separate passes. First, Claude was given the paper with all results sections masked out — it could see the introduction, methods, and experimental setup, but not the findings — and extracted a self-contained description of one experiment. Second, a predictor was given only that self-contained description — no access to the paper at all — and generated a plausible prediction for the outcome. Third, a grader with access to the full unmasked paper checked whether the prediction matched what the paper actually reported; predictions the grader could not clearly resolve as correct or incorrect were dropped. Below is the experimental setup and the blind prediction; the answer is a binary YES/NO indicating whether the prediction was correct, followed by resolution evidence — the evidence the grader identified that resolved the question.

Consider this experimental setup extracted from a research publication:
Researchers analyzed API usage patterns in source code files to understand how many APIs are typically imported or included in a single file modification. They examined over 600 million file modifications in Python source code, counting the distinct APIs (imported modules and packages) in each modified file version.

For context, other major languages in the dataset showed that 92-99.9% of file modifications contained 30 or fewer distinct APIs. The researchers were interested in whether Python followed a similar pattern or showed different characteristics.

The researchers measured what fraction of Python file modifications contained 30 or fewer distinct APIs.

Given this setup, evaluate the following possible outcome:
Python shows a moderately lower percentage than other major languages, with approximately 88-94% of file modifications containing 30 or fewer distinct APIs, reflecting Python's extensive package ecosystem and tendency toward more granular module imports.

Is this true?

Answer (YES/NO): NO